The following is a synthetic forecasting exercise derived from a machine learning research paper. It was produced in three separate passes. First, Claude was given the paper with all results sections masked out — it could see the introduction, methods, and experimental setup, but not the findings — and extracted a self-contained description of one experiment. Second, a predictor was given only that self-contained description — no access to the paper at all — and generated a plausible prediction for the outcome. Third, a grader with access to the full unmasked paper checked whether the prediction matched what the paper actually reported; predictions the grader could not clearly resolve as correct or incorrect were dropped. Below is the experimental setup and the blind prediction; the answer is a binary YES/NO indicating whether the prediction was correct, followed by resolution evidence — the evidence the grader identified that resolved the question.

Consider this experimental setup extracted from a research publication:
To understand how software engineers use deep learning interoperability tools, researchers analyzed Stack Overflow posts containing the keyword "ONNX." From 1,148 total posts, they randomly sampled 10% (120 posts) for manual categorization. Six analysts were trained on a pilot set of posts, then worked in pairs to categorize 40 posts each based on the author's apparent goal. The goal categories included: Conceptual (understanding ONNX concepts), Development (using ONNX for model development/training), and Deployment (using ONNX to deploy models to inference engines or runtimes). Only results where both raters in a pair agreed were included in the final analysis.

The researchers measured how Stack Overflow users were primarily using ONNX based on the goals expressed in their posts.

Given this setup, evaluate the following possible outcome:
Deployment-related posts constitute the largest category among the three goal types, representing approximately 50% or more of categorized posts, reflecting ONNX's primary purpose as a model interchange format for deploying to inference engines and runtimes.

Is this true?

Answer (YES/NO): YES